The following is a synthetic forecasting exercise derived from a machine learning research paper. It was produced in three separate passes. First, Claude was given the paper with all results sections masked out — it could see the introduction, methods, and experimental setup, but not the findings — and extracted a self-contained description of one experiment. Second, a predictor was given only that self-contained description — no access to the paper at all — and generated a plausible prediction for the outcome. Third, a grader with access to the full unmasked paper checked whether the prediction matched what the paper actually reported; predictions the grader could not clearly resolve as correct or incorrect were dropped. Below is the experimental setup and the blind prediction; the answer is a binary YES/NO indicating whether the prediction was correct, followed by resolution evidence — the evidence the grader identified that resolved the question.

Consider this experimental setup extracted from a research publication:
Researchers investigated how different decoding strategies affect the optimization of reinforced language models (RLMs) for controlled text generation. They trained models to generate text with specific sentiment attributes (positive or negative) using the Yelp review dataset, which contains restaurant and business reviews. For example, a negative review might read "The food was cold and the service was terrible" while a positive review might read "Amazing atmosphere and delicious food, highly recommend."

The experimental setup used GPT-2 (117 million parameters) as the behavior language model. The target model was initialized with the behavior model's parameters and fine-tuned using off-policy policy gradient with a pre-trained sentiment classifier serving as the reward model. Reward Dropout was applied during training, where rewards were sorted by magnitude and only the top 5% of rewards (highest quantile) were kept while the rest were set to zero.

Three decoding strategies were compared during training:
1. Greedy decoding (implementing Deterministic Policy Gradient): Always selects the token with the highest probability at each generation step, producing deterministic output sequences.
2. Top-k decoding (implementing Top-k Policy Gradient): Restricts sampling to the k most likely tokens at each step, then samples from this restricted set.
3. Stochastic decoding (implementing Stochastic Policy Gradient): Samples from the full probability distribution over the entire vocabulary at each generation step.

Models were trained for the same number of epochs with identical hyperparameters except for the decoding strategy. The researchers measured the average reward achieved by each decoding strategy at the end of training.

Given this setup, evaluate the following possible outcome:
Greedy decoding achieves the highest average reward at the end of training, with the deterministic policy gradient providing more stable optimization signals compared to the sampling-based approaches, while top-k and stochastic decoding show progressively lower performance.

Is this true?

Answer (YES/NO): NO